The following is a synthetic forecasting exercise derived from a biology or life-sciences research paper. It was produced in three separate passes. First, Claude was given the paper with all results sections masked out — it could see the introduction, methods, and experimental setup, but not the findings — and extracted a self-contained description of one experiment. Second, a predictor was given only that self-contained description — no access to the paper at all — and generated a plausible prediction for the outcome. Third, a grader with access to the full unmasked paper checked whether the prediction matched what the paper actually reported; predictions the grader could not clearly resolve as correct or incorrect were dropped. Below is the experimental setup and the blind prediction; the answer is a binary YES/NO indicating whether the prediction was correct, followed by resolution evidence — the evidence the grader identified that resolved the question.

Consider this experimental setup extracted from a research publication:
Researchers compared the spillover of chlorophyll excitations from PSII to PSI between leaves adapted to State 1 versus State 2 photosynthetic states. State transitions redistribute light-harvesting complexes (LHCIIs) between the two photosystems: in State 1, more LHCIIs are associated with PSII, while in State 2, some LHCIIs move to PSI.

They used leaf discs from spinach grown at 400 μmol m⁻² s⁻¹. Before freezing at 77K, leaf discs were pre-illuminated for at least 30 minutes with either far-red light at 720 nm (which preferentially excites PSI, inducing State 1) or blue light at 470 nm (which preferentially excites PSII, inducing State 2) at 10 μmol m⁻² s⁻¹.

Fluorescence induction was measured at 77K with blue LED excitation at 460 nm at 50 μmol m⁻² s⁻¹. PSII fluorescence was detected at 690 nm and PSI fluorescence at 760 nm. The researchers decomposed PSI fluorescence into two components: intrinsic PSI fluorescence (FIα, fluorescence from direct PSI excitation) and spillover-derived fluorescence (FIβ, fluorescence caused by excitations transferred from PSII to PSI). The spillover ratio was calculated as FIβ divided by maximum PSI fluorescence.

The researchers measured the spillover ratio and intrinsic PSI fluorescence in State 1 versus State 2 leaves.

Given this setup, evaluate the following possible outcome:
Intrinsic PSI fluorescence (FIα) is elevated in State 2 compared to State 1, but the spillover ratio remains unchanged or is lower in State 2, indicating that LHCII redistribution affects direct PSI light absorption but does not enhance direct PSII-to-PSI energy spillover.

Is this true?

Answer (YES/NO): YES